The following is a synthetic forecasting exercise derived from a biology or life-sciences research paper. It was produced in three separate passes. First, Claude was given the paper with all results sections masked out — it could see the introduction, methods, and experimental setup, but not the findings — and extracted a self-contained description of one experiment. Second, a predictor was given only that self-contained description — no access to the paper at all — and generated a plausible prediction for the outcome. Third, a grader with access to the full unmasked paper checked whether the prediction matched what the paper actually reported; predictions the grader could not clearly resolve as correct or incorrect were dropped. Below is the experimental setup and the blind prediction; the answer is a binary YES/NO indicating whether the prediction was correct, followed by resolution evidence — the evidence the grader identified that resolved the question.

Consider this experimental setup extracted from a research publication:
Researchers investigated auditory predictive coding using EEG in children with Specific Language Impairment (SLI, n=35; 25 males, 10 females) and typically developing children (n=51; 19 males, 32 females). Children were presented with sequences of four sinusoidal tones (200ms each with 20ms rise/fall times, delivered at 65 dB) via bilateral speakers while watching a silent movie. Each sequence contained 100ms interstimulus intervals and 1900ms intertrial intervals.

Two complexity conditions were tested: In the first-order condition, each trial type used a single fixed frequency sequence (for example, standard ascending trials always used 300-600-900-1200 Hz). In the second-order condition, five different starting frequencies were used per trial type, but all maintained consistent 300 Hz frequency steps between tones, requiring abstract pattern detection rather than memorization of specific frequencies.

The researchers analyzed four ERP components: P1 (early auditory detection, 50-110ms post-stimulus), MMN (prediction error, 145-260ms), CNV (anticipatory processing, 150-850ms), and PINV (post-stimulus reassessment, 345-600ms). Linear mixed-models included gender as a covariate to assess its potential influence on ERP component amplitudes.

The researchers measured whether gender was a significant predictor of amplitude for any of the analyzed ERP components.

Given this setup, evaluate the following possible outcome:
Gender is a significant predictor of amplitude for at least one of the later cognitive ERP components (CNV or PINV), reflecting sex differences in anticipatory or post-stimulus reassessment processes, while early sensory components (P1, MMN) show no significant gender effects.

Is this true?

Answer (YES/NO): NO